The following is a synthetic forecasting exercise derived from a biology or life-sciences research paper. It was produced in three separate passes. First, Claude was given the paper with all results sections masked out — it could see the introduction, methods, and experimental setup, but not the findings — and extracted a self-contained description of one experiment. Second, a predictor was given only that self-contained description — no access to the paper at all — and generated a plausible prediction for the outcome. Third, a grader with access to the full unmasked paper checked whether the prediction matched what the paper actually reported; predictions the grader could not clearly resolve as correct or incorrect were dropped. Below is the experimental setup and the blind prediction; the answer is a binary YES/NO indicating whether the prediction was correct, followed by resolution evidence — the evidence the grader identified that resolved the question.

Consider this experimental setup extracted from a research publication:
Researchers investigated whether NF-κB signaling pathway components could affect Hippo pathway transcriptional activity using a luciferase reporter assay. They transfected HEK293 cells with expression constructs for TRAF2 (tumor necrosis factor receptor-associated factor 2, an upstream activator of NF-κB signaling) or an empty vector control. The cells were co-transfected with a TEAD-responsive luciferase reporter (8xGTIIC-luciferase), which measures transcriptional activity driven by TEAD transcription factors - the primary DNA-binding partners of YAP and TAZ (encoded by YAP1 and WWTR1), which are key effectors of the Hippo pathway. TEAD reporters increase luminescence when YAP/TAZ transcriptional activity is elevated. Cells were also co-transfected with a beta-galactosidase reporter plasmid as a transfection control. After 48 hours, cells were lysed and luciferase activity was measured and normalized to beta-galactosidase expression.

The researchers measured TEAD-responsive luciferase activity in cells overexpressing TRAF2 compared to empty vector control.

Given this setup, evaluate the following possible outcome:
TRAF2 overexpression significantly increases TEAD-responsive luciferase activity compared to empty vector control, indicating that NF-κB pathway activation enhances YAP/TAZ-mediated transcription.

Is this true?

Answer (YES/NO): NO